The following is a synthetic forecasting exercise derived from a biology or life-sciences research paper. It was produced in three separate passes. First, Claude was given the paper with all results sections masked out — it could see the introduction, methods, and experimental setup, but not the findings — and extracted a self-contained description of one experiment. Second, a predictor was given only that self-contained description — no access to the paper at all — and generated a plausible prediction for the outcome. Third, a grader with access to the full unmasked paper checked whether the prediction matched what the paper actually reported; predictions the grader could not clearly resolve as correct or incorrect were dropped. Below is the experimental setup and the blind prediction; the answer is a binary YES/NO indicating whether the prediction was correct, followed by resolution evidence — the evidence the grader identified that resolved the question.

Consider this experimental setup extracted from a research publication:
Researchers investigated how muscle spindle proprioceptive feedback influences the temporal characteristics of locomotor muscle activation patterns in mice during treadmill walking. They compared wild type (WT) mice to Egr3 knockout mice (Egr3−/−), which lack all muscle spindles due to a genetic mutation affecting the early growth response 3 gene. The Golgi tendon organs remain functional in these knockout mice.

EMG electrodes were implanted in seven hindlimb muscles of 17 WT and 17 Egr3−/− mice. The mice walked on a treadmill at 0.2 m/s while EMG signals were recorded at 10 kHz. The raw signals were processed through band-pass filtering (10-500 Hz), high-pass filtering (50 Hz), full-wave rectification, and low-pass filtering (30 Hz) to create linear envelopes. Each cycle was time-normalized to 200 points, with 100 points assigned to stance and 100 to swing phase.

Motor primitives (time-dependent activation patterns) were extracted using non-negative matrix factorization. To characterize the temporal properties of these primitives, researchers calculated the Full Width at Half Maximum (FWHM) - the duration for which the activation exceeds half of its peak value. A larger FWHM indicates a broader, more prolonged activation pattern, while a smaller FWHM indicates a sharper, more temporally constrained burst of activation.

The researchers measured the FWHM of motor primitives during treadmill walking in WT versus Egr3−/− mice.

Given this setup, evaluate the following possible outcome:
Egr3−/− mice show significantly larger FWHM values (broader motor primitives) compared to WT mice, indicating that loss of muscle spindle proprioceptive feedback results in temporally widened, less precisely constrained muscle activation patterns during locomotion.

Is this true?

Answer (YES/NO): NO